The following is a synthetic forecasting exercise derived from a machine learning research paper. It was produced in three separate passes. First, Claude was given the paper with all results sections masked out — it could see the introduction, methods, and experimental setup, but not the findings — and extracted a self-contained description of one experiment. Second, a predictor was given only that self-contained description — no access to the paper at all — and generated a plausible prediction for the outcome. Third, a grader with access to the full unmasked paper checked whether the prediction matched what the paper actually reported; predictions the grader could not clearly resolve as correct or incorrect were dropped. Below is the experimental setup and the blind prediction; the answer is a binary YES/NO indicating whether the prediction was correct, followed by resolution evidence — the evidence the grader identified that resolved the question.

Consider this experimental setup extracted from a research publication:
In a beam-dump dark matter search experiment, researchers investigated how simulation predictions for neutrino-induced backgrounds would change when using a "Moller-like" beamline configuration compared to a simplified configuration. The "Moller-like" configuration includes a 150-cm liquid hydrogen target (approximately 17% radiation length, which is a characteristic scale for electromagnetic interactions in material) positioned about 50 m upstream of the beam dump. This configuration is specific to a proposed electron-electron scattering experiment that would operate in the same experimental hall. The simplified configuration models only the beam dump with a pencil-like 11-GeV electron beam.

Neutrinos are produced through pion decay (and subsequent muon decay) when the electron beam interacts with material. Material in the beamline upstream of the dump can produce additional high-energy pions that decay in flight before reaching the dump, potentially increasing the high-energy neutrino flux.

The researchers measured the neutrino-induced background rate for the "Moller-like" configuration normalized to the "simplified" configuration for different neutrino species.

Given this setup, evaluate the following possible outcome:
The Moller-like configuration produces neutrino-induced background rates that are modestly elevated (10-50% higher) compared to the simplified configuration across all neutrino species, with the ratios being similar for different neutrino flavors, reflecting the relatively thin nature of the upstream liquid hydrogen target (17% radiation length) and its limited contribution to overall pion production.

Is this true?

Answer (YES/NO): NO